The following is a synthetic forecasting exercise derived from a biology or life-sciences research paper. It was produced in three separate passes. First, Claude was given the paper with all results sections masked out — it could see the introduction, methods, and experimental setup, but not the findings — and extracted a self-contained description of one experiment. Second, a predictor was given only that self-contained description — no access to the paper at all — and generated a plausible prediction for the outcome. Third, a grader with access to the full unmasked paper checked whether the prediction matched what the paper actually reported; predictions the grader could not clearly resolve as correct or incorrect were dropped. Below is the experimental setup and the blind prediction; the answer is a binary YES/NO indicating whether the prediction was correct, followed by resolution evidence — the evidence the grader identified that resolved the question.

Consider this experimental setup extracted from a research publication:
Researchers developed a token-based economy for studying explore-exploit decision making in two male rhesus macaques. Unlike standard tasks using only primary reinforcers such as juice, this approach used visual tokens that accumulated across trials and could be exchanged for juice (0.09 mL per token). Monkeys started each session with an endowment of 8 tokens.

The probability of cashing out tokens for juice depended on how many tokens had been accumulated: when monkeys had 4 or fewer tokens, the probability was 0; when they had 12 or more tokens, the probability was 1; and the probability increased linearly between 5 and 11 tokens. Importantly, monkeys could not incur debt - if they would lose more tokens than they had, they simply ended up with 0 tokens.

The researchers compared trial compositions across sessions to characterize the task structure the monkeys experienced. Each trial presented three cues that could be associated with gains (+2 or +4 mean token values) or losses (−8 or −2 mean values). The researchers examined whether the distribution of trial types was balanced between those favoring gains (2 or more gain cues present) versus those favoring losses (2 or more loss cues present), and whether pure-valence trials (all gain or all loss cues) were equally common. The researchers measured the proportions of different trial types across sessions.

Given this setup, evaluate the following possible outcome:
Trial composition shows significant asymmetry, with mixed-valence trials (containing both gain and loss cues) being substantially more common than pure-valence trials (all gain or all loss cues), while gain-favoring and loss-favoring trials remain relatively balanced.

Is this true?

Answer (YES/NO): NO